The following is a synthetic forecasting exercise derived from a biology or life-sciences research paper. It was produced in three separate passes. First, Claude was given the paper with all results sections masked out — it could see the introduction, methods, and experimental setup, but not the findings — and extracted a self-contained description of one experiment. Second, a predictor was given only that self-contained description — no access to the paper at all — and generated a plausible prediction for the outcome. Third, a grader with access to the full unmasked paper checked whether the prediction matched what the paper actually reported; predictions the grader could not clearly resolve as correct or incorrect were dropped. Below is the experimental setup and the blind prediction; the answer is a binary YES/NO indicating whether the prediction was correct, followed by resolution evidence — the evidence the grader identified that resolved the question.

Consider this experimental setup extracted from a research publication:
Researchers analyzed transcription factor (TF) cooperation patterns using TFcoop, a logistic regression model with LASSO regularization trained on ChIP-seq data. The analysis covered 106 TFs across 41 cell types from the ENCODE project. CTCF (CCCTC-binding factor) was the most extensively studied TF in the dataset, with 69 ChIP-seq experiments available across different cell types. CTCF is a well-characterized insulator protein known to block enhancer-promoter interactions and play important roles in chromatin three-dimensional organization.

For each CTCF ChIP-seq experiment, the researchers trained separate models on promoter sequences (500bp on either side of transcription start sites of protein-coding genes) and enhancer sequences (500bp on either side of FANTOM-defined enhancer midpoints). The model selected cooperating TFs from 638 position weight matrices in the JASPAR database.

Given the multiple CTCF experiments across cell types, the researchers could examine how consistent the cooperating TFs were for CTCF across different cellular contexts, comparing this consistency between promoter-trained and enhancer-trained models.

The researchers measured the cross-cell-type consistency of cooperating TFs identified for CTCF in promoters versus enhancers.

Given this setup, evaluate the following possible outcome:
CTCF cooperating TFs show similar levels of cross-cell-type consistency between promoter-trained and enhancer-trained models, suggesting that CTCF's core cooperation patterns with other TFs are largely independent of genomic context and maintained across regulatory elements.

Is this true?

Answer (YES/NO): NO